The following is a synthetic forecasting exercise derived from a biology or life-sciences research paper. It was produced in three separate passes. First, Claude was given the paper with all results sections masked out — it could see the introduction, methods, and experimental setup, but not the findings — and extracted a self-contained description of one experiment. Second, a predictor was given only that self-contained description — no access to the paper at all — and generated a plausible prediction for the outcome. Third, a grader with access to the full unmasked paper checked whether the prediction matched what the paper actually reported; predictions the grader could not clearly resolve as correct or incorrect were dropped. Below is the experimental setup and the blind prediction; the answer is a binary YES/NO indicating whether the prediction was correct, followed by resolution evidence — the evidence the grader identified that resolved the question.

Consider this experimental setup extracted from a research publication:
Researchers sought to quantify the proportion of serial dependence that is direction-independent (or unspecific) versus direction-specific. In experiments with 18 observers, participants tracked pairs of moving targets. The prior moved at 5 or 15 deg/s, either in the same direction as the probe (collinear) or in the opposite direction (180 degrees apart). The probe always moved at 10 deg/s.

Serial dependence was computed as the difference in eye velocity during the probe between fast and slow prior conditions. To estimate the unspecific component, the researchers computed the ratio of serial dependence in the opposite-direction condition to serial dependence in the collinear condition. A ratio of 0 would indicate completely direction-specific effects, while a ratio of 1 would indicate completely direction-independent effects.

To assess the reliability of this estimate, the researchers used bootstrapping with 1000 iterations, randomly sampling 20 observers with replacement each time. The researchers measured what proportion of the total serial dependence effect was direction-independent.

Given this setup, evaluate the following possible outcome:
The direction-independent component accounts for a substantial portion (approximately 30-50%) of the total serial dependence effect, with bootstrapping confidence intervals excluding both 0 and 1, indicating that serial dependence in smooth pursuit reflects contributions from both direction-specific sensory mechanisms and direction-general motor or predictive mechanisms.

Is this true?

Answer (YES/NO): NO